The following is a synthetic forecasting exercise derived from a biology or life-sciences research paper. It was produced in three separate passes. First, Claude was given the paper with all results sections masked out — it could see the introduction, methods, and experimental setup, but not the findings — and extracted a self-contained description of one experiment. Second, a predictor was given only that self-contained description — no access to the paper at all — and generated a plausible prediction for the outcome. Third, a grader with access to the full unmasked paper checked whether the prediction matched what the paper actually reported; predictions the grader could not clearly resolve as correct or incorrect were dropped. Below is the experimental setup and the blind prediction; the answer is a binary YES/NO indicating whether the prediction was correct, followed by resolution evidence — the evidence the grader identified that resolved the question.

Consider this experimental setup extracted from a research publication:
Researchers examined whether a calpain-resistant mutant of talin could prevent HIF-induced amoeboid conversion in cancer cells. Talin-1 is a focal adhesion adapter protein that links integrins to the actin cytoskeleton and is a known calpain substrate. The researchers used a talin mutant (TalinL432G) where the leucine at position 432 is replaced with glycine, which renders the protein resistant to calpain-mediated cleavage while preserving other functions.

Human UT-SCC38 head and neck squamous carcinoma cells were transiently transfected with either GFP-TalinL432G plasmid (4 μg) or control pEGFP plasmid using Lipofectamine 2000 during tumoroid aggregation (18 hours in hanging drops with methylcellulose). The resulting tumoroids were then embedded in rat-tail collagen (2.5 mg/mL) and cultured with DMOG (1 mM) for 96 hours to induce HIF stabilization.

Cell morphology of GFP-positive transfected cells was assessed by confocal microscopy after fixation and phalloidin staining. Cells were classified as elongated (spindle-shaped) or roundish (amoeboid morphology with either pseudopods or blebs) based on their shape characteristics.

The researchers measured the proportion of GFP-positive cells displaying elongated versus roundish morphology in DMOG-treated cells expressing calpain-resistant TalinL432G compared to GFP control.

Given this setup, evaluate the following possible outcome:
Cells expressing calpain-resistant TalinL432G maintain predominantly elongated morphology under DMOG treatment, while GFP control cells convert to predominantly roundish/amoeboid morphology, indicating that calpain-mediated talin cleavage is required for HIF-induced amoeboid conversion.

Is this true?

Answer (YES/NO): YES